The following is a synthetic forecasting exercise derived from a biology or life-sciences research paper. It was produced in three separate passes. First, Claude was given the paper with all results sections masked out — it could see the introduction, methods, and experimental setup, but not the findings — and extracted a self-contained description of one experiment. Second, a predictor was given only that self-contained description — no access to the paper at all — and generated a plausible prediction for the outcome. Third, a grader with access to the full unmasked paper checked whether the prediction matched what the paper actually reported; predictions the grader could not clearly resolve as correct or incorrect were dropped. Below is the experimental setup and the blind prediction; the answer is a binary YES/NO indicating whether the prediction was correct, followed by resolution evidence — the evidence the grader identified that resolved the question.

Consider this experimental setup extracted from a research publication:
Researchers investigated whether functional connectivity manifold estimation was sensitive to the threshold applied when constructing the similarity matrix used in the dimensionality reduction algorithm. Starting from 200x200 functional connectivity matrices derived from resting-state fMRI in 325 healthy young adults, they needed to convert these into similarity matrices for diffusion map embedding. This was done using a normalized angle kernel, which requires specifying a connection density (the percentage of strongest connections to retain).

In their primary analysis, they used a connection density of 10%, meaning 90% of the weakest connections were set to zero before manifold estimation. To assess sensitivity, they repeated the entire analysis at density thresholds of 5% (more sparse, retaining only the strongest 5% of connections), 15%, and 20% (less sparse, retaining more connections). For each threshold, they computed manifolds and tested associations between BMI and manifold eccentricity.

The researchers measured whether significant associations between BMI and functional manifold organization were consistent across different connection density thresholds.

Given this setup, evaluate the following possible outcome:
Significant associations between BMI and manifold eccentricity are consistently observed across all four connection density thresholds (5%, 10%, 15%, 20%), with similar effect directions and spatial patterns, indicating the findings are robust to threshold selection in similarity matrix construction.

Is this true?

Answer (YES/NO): YES